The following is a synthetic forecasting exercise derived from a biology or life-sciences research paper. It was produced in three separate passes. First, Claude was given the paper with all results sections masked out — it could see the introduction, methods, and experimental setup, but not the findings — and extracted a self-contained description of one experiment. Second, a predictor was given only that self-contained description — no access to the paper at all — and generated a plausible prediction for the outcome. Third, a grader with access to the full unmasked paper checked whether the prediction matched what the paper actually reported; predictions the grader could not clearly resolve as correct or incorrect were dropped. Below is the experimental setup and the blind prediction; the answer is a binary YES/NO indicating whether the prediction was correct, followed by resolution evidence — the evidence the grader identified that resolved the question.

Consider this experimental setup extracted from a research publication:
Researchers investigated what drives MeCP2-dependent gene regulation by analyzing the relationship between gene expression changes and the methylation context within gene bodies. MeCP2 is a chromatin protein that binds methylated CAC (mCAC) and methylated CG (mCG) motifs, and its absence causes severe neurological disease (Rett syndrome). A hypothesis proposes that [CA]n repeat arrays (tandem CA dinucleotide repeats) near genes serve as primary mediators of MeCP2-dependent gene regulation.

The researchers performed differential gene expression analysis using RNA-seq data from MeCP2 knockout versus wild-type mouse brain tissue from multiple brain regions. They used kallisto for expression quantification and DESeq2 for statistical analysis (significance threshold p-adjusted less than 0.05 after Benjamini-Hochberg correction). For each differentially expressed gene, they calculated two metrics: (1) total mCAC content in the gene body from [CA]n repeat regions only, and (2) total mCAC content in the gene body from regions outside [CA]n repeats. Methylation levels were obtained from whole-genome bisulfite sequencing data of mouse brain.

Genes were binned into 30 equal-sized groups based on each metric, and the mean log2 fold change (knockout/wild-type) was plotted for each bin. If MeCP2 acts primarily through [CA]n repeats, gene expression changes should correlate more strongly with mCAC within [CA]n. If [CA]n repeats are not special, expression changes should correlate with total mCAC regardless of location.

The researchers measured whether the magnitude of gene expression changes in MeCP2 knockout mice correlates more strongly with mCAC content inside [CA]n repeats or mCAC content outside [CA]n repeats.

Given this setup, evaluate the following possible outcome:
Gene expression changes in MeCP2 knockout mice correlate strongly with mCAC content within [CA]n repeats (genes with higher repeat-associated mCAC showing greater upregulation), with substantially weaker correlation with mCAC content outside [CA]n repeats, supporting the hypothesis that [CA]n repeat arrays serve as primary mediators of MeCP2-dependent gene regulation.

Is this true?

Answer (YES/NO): NO